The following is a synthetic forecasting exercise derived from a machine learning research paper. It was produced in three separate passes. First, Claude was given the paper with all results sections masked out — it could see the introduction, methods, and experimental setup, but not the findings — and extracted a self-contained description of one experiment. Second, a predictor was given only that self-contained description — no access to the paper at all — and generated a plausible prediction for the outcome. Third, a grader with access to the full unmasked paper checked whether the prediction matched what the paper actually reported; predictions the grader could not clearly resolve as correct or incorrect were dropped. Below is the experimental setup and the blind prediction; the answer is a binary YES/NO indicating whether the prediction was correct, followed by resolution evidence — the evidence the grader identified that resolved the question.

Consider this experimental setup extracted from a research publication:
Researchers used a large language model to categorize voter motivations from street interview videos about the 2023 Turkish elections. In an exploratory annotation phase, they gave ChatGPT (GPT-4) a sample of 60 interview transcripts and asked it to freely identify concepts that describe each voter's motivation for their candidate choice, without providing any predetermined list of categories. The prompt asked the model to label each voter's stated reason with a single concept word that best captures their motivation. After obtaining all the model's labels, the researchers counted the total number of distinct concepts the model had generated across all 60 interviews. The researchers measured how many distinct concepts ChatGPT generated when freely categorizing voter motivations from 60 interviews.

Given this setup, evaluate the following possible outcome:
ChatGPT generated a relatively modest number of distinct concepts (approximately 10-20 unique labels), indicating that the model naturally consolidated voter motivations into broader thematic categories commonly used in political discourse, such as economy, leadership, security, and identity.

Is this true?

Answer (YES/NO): NO